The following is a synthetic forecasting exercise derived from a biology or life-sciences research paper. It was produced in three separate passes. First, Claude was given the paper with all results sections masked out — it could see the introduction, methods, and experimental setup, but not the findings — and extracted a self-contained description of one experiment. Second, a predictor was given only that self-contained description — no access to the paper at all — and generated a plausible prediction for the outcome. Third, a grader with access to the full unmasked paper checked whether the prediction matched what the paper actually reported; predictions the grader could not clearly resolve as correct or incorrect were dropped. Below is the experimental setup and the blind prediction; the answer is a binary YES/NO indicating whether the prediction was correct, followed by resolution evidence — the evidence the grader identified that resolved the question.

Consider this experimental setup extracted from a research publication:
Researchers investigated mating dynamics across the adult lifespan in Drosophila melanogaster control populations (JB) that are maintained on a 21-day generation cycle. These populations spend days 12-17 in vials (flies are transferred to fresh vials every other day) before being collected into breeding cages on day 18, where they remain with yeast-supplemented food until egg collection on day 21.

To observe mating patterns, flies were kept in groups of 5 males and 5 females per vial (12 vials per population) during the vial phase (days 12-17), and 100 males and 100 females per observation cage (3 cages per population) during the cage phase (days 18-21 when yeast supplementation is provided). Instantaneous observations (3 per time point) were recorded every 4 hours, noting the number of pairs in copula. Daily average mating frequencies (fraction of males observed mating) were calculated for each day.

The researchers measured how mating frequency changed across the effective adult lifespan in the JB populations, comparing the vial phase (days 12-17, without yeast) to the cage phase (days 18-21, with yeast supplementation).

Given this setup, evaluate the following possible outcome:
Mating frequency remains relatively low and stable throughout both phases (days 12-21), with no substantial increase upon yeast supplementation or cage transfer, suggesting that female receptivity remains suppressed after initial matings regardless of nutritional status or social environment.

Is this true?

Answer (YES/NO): NO